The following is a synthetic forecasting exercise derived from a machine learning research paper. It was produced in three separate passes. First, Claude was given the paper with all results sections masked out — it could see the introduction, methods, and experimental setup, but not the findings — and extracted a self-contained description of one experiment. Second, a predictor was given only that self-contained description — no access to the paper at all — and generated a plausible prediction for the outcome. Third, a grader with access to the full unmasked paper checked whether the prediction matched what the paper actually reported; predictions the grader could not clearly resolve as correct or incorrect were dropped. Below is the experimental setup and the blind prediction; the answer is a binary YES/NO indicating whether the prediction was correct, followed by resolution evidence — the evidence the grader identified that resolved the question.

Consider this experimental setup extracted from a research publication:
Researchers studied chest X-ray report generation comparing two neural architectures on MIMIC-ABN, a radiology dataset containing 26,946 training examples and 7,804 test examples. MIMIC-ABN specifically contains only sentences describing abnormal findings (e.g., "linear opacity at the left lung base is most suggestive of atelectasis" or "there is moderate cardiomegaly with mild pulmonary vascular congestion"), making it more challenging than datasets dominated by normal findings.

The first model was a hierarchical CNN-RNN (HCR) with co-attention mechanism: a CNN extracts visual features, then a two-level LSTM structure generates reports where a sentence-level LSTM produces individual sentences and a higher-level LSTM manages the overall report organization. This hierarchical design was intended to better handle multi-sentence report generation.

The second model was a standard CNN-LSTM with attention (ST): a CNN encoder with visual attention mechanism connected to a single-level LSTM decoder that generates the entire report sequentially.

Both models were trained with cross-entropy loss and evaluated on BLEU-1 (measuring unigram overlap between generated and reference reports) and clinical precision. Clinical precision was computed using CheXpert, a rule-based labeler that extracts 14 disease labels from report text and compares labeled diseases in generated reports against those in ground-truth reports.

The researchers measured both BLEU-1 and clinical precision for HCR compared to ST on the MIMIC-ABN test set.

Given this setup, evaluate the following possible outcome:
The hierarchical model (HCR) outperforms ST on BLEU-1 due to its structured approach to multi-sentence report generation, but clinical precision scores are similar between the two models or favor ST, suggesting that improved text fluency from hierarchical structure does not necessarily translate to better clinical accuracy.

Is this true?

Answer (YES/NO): NO